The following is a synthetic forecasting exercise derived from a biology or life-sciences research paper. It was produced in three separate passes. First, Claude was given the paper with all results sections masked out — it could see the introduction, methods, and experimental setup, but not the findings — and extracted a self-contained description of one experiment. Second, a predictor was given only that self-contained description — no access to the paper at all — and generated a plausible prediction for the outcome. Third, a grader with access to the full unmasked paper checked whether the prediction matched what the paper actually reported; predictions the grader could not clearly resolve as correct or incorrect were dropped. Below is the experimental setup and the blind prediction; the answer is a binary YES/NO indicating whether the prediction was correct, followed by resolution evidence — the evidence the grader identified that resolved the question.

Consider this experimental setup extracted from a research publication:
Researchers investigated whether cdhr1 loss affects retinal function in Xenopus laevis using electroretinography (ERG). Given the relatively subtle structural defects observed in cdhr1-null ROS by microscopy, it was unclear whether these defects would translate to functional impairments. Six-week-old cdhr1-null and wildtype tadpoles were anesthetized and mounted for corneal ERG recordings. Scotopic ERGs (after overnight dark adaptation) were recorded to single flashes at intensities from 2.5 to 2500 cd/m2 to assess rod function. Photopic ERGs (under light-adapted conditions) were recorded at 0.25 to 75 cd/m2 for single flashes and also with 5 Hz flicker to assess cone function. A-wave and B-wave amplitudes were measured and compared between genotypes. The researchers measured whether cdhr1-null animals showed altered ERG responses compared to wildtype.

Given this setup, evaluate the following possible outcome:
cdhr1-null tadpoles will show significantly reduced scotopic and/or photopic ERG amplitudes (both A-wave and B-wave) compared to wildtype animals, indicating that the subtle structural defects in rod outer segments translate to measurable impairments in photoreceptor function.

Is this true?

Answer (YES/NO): NO